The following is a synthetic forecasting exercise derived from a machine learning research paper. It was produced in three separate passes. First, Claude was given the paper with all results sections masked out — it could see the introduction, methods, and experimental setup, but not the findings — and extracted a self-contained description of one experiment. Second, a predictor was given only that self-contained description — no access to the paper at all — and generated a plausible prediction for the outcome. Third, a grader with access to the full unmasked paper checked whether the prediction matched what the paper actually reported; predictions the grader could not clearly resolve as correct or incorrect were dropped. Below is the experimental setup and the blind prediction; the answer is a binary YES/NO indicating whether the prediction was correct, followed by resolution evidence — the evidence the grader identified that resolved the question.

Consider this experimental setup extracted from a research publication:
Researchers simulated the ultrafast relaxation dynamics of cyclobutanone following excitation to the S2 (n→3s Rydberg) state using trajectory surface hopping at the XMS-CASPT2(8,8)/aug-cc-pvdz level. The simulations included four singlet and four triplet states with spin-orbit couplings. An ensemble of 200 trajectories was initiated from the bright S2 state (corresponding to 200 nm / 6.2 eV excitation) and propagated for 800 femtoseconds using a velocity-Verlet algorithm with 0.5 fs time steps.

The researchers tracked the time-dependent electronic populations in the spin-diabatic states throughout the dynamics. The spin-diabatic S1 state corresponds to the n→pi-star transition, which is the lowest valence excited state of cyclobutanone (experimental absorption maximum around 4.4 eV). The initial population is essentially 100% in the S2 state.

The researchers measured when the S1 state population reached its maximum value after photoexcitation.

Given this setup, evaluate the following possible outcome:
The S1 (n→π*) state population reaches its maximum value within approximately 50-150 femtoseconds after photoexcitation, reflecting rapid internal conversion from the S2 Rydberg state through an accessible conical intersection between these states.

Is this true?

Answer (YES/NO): YES